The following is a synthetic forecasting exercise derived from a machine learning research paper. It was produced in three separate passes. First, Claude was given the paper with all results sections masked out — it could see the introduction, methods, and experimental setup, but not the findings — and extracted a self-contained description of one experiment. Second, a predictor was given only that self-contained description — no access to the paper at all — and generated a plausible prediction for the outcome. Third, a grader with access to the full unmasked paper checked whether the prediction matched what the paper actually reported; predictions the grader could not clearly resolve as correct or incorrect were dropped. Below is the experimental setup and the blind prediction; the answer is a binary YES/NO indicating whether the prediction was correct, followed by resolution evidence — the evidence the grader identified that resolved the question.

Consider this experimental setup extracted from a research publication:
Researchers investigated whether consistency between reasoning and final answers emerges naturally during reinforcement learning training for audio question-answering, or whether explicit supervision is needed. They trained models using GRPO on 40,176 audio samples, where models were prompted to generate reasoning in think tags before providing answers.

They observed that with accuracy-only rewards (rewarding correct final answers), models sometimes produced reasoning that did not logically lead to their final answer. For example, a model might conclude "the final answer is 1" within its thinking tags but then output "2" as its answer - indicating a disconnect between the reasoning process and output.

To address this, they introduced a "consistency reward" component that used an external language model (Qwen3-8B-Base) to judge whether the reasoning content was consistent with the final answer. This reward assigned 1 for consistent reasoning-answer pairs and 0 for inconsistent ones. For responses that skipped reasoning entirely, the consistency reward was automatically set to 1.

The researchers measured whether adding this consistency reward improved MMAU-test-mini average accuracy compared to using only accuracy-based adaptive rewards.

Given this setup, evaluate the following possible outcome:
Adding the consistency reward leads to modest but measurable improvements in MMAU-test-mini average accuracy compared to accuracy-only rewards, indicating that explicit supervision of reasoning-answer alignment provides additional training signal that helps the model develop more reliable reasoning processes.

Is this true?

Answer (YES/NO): YES